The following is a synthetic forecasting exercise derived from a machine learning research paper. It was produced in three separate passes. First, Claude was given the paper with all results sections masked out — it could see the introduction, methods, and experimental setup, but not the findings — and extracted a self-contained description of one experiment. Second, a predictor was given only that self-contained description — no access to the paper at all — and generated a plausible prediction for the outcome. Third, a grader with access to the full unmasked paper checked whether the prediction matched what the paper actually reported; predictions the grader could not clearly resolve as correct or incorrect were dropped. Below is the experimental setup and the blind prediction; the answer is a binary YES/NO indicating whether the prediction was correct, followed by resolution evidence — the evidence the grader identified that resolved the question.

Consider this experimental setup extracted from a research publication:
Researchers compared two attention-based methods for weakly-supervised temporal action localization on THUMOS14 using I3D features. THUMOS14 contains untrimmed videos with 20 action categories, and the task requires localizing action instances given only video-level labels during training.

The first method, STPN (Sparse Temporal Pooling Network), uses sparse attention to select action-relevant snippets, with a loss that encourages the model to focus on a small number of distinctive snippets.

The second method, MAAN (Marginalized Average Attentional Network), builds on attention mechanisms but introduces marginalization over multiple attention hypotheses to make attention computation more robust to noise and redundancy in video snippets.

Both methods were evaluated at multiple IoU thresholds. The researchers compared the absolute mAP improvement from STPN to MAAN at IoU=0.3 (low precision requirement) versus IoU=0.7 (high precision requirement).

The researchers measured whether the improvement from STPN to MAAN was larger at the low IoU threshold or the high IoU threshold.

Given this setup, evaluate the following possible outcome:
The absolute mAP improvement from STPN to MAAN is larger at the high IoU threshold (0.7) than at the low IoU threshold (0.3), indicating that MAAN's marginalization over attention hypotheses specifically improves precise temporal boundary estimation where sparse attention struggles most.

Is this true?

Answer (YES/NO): NO